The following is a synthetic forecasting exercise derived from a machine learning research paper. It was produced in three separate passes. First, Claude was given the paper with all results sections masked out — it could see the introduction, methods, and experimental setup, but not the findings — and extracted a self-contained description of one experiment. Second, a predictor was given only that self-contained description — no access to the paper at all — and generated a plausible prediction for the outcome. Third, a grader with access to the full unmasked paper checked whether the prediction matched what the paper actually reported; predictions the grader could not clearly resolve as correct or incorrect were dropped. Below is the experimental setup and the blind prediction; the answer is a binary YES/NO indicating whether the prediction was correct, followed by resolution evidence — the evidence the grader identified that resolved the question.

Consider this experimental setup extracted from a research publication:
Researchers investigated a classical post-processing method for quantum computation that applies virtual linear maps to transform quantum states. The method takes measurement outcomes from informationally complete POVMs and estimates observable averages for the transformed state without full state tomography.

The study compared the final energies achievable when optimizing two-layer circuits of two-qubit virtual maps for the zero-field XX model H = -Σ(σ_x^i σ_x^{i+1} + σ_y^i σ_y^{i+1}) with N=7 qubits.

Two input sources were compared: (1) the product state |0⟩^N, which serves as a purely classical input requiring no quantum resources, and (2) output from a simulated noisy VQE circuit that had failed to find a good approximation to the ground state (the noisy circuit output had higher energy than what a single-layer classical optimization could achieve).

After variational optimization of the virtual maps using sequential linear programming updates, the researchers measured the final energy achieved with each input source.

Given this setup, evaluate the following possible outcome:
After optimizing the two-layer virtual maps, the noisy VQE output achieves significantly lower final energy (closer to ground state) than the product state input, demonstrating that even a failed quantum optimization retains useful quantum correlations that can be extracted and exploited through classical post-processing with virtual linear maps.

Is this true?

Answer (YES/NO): YES